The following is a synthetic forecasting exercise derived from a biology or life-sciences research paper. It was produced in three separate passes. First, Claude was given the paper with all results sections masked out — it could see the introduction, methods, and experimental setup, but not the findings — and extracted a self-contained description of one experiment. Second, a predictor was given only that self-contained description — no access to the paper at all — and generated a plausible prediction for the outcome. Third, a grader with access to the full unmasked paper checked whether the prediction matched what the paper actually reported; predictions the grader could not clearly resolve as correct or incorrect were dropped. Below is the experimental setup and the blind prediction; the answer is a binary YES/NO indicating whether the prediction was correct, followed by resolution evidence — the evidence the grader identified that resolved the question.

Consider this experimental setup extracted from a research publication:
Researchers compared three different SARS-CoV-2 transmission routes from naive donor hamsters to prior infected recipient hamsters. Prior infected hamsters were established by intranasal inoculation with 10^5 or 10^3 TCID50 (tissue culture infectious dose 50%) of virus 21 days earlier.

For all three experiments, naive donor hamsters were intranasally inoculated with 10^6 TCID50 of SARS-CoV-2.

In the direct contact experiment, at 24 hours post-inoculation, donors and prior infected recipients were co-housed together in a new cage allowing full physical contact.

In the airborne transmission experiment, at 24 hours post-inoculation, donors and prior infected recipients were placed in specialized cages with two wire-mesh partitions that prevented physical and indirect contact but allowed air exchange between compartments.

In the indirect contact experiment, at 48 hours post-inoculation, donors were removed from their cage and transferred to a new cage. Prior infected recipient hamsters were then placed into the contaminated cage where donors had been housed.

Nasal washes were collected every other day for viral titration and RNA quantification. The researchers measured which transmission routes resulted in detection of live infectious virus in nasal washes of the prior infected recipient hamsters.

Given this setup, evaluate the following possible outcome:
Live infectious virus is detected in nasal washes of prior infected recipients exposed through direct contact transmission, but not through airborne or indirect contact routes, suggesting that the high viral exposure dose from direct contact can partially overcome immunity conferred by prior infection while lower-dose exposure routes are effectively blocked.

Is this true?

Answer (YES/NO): NO